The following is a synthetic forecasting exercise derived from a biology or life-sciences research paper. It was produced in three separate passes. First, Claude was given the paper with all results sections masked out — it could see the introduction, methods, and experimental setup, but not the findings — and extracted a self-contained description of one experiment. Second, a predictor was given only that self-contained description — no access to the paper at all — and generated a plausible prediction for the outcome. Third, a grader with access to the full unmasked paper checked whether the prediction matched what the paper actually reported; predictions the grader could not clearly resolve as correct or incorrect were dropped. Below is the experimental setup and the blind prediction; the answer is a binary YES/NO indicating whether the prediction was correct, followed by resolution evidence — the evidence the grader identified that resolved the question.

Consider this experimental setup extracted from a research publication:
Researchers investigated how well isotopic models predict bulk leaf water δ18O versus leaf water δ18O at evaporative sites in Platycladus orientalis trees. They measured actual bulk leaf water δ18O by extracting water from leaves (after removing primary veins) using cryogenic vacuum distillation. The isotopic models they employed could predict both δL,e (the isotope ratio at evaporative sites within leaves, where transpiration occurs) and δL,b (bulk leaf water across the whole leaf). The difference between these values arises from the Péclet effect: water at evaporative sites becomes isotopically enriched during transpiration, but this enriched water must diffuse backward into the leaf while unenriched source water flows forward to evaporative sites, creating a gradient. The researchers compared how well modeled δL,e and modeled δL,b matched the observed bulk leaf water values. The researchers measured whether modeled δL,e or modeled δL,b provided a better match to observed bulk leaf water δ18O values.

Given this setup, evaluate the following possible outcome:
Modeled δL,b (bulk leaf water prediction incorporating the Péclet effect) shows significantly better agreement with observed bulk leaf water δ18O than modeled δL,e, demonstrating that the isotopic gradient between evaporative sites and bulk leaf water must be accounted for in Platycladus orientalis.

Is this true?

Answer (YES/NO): YES